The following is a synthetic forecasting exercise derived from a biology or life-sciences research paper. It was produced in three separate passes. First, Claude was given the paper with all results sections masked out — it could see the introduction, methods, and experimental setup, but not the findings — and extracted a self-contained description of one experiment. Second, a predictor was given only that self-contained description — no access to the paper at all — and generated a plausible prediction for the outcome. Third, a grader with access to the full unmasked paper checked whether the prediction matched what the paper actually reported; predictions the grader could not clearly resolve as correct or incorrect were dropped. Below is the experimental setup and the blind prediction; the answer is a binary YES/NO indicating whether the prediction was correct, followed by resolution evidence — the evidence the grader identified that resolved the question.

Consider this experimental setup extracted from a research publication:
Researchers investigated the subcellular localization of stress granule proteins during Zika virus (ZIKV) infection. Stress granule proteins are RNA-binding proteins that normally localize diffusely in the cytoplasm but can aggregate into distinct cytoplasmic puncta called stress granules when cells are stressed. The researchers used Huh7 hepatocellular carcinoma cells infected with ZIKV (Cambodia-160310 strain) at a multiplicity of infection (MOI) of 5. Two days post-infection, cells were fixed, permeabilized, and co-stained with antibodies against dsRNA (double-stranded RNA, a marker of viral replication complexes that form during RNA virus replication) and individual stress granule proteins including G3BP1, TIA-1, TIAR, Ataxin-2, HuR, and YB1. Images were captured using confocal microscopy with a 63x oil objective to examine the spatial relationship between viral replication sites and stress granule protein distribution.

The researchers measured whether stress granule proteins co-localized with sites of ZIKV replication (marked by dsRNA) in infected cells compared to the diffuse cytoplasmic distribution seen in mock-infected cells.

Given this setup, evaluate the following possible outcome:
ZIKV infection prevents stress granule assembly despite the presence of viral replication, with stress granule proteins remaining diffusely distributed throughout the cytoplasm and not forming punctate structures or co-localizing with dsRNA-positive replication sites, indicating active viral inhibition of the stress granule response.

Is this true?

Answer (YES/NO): NO